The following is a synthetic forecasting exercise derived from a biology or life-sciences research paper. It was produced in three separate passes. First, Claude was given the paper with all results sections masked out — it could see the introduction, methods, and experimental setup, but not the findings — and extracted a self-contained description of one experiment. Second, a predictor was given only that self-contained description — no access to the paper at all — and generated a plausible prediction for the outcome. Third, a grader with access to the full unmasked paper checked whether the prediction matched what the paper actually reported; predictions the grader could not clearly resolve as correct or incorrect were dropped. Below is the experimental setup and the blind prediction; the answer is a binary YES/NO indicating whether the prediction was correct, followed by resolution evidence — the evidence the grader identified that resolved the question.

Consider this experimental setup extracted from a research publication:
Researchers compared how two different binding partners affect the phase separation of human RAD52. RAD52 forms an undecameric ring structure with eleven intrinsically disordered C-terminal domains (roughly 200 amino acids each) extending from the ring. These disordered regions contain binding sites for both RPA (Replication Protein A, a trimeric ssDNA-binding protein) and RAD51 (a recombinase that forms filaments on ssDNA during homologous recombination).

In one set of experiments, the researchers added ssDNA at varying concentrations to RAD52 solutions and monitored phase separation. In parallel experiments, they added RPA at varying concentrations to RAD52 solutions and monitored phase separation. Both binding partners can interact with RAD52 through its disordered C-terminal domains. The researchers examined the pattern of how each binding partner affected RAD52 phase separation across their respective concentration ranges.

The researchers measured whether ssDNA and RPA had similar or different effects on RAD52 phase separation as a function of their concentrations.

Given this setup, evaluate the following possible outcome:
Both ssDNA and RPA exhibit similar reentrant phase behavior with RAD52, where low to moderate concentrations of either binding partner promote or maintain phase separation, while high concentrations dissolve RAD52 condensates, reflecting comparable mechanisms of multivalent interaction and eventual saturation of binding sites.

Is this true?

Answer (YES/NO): NO